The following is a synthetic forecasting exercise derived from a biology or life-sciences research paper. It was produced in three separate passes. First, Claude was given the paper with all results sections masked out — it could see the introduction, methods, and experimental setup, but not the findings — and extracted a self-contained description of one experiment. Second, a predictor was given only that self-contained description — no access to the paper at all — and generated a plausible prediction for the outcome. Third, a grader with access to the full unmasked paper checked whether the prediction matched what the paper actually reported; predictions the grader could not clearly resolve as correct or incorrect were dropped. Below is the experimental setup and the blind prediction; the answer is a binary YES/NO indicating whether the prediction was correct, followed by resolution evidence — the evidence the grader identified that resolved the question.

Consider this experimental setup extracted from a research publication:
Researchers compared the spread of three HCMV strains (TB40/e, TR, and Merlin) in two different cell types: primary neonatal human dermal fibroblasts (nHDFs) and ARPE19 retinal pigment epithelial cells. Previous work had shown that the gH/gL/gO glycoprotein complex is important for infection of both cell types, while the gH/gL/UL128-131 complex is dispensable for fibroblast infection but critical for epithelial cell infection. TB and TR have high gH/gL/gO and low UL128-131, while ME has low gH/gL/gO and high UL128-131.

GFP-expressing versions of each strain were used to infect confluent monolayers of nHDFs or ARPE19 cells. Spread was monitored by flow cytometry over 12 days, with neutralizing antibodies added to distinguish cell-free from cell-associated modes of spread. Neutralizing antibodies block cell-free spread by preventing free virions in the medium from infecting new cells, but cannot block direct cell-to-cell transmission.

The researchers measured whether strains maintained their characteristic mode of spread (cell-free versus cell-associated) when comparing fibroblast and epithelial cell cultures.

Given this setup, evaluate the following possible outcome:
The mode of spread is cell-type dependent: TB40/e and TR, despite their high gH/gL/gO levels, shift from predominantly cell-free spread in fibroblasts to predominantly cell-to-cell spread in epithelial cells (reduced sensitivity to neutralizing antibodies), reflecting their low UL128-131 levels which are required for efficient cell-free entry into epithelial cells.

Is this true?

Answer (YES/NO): NO